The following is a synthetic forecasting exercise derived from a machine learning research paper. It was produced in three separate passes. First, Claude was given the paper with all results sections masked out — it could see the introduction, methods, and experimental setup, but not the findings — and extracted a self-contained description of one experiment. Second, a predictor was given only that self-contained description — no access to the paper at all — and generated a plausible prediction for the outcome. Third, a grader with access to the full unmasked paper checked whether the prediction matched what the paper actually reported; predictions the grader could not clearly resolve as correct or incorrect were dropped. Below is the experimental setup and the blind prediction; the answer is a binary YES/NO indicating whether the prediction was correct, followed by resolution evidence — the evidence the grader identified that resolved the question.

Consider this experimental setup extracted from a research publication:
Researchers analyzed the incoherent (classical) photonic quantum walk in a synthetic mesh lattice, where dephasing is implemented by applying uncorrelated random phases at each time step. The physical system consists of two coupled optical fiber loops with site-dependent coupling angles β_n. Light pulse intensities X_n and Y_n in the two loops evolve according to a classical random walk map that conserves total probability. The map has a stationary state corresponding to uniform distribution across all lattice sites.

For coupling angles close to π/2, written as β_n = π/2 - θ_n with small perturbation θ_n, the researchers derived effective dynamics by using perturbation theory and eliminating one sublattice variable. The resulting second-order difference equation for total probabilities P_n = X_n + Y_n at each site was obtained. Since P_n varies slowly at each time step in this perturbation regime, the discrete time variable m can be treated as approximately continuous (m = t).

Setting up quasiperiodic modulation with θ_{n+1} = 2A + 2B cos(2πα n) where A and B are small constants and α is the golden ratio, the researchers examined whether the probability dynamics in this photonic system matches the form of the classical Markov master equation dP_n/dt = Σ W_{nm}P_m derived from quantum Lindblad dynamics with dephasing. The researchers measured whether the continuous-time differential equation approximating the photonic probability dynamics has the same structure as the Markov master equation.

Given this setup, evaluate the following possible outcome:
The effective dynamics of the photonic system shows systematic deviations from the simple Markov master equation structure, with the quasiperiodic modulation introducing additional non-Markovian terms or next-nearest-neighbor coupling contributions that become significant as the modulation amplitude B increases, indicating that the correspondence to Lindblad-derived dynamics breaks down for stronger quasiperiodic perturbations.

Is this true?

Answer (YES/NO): NO